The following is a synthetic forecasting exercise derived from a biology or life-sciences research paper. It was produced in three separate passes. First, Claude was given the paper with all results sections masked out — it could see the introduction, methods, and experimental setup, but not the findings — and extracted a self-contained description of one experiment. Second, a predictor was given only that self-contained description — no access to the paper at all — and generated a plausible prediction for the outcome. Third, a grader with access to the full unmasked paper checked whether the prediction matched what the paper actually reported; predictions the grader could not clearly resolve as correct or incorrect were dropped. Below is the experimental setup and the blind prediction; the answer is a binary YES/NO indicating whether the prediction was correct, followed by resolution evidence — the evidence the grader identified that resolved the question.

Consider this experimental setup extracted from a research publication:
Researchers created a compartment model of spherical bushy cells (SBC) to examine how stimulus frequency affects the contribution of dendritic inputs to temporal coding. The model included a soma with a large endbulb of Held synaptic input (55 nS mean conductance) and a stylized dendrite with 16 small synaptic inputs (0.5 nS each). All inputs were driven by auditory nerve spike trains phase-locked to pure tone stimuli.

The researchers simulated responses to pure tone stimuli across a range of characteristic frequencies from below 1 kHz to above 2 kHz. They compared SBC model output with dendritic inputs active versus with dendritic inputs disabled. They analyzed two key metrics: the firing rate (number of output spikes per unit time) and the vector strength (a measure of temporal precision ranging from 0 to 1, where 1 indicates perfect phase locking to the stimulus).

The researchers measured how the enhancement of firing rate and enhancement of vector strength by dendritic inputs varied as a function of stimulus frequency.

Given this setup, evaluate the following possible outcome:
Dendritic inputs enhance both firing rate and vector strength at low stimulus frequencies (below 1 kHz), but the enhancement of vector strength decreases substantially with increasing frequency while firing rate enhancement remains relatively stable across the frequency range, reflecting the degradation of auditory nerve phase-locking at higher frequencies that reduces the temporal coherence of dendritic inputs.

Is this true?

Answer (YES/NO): NO